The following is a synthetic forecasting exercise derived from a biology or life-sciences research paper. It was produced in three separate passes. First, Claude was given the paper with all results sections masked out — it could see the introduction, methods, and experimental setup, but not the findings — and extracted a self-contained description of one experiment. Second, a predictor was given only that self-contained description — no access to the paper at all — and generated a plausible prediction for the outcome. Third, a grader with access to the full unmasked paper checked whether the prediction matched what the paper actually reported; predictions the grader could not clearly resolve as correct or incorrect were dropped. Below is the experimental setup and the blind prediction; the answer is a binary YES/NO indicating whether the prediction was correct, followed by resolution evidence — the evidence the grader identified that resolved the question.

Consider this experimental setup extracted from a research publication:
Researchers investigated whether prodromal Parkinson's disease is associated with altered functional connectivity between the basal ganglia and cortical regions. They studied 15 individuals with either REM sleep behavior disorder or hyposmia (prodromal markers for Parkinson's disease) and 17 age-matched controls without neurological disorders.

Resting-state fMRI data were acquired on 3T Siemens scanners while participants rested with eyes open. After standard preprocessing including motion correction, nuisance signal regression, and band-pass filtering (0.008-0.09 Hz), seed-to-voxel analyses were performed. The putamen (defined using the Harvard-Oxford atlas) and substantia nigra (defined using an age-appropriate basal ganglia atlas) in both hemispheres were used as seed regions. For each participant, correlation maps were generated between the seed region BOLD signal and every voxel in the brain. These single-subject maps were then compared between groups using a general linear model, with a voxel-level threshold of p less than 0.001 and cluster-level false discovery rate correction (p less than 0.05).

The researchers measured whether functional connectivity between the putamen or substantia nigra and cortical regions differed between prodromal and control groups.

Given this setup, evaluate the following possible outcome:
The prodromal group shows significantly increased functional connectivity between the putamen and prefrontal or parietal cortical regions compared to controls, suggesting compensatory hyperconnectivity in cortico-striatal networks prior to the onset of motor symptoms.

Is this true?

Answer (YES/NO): NO